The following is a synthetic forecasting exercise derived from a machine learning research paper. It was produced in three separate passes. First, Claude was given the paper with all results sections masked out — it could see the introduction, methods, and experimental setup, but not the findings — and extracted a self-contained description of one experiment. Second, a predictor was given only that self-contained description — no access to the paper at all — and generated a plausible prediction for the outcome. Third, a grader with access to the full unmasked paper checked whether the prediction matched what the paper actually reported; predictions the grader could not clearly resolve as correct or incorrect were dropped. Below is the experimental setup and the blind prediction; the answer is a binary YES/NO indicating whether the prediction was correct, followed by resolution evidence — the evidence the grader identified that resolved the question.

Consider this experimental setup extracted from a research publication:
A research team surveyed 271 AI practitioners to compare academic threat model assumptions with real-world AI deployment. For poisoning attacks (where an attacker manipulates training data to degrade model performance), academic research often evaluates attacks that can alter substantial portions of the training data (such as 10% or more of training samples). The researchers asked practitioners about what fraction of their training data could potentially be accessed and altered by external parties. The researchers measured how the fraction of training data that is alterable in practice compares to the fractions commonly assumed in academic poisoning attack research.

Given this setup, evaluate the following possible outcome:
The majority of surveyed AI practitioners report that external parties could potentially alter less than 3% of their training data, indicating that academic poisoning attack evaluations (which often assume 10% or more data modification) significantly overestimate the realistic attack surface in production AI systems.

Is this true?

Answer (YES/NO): NO